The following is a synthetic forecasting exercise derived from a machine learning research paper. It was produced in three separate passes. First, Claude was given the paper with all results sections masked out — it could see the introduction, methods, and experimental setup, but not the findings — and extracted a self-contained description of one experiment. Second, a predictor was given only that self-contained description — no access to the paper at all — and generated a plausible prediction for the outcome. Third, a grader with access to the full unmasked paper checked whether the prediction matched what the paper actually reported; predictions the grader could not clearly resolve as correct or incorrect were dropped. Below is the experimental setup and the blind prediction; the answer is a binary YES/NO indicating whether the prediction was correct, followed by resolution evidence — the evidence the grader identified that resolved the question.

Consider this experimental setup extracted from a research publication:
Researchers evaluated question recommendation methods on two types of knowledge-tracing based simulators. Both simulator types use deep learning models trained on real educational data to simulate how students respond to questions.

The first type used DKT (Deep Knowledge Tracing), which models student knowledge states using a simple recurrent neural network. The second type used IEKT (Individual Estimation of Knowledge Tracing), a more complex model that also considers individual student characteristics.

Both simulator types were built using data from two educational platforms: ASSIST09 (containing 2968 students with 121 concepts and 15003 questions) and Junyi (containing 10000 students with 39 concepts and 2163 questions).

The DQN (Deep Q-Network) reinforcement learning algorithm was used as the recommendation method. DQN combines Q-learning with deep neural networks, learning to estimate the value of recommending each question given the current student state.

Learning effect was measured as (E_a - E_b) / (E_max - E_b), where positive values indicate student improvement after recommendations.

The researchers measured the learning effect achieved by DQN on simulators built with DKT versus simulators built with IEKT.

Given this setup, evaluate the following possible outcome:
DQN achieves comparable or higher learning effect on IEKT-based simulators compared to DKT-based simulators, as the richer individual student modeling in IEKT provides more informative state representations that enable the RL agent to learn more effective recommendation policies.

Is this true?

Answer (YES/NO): YES